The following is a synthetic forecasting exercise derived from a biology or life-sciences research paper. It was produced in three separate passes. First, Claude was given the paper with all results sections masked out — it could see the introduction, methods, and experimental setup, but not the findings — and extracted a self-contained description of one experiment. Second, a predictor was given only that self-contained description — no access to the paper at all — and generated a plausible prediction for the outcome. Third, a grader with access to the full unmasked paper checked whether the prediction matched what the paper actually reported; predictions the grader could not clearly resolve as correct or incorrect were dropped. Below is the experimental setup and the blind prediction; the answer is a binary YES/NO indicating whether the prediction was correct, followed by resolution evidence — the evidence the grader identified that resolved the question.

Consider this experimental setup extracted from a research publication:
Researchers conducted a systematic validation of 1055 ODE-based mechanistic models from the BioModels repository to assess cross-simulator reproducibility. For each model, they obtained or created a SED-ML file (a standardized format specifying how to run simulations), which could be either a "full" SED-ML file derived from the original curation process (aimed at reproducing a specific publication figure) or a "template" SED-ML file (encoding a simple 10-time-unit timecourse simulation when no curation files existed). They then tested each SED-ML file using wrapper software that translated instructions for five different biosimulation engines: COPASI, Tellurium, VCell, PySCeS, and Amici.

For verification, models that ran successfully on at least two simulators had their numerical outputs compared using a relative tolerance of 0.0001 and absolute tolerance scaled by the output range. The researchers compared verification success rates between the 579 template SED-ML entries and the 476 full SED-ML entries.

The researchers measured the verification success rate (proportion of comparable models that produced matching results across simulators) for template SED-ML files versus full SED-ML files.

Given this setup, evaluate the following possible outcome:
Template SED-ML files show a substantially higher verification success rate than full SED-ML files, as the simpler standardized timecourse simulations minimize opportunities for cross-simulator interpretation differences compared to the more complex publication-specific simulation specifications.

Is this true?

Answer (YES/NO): YES